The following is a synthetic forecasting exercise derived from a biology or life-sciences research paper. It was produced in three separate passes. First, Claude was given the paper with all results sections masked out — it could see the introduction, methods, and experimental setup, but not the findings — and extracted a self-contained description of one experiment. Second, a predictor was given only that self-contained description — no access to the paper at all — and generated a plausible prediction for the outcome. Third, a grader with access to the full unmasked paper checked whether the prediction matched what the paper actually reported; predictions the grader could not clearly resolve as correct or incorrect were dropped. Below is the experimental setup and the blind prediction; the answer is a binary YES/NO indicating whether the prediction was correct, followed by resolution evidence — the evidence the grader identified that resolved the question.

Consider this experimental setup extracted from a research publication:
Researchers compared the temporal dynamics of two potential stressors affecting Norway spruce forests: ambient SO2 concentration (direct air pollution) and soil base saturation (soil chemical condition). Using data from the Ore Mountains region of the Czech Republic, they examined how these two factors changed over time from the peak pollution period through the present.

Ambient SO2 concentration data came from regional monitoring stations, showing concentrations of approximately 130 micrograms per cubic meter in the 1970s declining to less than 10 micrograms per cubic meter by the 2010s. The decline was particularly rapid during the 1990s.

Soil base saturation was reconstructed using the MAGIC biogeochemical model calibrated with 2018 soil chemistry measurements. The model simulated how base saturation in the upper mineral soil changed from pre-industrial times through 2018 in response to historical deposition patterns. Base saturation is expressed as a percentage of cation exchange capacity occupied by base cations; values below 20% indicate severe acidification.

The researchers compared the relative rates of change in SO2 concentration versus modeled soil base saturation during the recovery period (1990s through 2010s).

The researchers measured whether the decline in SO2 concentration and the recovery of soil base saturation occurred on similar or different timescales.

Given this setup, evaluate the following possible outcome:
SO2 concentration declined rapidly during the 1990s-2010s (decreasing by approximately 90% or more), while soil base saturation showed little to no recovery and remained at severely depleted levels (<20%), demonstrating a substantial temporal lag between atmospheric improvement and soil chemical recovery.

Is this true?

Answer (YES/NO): YES